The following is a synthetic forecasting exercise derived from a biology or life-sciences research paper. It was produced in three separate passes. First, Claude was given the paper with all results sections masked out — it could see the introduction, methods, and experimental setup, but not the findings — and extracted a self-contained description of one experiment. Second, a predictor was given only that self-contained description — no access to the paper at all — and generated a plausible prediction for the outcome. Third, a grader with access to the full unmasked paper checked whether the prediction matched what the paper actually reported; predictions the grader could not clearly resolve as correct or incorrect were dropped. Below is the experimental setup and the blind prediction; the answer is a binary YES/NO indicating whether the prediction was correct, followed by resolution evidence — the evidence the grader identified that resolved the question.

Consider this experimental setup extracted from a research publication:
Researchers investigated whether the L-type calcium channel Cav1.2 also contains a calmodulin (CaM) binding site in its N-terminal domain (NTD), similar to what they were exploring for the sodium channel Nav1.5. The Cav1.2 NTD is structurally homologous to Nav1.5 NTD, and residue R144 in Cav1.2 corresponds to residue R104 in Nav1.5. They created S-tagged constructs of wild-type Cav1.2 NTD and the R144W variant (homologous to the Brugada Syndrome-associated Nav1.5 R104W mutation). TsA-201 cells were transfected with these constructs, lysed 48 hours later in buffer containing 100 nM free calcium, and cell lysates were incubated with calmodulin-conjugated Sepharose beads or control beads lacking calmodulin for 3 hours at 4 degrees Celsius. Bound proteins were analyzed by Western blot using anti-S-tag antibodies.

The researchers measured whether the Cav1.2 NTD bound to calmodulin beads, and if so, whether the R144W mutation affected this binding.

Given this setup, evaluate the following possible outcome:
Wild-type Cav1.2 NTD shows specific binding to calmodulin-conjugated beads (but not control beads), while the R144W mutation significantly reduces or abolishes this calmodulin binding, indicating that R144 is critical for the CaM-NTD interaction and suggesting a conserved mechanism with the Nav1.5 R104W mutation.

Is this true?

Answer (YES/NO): NO